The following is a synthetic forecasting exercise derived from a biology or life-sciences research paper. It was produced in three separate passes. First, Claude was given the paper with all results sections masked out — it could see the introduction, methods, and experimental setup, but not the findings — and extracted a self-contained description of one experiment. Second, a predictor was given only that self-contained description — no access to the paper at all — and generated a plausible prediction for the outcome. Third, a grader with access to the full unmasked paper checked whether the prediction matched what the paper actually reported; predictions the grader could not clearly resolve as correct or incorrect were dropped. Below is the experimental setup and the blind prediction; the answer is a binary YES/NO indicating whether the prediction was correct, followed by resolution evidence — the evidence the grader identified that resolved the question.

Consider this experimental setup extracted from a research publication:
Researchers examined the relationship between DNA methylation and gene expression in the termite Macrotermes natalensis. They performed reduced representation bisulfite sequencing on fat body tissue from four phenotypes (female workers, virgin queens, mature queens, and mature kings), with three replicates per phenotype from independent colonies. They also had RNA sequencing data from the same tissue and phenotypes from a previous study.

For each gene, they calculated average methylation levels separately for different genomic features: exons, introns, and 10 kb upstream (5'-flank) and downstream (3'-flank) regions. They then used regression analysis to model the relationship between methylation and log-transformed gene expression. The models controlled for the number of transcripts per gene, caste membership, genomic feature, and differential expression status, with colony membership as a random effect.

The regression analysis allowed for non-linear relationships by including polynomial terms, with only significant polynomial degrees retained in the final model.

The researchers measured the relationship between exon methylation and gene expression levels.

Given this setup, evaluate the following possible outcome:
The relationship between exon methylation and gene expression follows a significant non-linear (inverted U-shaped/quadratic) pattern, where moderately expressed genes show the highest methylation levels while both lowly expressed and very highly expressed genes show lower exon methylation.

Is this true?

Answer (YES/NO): NO